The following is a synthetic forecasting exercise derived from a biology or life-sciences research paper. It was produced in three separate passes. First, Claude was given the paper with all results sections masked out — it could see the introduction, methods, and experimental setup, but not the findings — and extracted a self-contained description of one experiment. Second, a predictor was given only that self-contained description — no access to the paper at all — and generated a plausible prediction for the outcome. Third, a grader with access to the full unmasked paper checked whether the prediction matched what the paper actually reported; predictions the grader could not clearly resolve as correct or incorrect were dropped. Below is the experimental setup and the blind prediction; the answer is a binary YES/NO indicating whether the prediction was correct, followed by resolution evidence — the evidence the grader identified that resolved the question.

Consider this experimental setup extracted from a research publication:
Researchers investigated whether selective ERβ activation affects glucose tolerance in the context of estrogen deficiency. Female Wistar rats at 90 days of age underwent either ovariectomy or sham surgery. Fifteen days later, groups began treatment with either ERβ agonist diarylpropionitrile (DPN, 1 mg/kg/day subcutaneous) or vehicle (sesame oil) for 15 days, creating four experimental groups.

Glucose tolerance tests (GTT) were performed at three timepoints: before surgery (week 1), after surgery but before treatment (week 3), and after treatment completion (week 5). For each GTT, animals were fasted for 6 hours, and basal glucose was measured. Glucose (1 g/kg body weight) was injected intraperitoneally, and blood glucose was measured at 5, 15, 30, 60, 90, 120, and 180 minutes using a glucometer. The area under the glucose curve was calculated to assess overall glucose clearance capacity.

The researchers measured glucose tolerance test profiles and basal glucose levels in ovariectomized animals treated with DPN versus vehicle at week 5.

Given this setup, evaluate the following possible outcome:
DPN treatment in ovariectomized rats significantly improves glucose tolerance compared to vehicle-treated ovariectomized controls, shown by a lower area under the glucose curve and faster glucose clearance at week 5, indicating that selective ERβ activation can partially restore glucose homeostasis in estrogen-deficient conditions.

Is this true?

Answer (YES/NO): NO